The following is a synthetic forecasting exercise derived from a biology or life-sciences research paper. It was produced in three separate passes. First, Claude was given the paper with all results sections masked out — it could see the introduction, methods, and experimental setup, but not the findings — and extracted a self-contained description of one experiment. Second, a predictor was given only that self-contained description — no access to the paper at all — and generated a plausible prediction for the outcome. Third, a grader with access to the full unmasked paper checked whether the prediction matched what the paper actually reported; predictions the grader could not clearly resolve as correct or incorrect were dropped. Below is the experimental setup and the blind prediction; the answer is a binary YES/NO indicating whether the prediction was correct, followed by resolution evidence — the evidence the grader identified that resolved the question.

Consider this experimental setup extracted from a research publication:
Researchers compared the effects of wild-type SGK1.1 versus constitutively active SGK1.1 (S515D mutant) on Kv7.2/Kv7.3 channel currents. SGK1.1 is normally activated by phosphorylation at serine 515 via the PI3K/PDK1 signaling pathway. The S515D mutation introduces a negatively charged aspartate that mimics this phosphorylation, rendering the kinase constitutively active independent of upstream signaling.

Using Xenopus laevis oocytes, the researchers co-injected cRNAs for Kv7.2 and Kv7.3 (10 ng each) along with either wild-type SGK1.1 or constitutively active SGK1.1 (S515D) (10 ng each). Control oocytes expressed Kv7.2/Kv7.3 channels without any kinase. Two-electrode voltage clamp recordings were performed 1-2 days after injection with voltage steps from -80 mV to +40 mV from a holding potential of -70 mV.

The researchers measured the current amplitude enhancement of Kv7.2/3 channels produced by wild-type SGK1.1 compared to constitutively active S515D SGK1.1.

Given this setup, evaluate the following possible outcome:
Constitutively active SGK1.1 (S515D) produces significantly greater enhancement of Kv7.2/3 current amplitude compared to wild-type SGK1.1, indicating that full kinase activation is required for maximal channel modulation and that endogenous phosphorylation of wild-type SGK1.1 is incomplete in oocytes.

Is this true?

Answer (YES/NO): NO